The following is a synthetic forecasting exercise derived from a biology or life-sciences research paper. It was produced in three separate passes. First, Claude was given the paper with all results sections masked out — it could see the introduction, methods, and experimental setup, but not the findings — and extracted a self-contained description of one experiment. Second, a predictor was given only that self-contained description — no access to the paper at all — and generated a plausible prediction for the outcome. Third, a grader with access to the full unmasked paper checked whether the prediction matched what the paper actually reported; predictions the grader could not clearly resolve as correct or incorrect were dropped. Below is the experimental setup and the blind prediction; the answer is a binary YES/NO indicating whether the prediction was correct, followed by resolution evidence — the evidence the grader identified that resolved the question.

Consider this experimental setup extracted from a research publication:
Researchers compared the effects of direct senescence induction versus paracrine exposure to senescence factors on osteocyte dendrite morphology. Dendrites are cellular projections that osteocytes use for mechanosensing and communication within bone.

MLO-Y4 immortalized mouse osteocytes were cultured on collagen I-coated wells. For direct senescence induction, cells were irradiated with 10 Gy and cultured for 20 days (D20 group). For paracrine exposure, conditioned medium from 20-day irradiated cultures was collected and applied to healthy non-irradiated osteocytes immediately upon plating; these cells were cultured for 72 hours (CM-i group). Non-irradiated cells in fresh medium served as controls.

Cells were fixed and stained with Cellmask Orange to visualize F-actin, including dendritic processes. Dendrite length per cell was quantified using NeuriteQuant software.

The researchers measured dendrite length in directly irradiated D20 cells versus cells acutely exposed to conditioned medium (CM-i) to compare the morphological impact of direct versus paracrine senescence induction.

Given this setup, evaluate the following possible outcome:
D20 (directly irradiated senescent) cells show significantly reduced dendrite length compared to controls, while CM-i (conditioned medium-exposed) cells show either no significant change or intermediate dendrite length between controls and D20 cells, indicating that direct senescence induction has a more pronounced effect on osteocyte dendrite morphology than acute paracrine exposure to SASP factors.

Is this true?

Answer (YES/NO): YES